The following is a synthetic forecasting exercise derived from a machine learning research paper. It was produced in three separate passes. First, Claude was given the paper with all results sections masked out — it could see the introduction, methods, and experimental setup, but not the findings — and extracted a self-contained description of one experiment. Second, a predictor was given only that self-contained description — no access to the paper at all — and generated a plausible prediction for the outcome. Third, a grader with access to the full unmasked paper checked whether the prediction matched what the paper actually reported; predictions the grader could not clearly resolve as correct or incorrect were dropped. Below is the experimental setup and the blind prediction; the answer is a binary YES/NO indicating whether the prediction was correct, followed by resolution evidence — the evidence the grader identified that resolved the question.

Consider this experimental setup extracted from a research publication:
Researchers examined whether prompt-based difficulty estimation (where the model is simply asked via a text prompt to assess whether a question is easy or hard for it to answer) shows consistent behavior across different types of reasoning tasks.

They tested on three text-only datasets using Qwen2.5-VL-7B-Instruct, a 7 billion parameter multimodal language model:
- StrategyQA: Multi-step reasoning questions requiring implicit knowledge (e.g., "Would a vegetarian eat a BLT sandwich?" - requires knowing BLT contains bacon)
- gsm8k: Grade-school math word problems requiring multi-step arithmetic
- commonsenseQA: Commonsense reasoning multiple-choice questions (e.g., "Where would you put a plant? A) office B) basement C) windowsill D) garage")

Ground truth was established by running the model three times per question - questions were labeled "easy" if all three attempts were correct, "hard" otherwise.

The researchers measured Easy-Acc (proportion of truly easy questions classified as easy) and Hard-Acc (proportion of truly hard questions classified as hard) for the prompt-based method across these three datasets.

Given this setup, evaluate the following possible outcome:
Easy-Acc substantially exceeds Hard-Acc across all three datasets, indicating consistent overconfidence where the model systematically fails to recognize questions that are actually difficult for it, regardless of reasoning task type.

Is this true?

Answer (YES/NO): YES